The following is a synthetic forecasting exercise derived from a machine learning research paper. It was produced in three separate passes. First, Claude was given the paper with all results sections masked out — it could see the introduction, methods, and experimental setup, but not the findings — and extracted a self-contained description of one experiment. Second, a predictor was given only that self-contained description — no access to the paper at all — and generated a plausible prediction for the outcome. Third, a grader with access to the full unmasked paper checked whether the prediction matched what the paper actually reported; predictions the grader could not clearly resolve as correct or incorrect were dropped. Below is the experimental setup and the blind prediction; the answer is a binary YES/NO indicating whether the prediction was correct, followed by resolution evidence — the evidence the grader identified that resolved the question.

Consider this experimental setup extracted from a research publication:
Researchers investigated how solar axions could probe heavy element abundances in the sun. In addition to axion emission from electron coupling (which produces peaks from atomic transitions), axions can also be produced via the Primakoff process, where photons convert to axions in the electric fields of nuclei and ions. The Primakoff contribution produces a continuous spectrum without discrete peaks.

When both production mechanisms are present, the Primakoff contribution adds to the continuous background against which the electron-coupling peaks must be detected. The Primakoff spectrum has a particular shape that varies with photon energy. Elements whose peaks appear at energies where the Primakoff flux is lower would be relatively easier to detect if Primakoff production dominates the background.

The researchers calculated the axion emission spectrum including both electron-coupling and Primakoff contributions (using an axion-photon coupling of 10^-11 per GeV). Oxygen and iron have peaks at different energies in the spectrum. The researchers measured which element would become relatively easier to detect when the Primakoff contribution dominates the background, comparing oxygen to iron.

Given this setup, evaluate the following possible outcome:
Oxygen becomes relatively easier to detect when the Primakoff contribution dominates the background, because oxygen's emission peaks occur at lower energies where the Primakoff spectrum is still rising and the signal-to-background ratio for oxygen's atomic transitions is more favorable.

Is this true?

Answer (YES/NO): YES